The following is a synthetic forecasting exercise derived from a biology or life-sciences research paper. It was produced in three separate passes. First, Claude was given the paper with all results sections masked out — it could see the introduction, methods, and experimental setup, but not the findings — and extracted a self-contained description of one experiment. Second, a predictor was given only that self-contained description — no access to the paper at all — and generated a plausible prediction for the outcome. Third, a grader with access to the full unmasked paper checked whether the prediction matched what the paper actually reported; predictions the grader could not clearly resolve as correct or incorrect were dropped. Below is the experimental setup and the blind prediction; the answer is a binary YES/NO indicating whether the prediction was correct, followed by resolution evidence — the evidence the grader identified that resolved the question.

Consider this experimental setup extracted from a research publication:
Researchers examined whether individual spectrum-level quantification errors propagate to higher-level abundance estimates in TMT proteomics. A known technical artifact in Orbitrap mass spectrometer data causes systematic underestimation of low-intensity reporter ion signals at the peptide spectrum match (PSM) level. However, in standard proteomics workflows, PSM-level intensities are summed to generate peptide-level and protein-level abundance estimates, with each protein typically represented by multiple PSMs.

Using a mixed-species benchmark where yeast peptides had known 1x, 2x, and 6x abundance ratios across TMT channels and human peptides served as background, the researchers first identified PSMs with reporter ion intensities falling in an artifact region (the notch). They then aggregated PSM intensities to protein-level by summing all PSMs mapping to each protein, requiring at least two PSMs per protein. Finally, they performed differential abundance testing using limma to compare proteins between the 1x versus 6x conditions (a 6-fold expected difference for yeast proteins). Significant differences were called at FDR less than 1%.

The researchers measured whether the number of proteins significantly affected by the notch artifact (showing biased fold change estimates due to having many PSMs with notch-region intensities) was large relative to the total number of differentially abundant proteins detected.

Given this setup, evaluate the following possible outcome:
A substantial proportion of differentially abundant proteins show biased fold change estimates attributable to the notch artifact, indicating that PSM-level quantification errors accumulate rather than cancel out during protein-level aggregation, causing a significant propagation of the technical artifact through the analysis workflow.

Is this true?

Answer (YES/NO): NO